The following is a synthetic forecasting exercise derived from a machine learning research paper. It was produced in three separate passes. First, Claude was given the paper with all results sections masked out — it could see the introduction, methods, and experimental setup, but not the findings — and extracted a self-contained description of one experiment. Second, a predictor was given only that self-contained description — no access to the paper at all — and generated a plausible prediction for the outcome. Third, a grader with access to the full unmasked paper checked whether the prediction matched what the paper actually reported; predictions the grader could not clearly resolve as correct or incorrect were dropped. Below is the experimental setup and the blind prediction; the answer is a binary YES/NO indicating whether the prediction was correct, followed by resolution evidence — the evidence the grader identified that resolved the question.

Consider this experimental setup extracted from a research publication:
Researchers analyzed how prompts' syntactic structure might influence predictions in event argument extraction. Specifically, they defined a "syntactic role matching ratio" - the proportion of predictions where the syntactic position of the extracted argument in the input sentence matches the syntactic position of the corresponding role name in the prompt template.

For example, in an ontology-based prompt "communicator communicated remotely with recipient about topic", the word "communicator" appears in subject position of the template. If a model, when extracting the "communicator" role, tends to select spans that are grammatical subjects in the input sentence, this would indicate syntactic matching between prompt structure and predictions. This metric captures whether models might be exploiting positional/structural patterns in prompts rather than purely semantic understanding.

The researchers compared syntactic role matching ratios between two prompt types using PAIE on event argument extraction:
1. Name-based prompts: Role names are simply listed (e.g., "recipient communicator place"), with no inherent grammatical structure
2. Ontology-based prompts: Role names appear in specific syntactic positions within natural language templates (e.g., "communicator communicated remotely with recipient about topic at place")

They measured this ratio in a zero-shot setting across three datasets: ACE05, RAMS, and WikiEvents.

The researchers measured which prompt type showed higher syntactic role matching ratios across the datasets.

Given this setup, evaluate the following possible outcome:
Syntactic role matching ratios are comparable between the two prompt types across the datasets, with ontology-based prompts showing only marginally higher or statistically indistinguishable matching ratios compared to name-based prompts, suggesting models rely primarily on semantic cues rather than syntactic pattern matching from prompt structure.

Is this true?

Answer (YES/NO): NO